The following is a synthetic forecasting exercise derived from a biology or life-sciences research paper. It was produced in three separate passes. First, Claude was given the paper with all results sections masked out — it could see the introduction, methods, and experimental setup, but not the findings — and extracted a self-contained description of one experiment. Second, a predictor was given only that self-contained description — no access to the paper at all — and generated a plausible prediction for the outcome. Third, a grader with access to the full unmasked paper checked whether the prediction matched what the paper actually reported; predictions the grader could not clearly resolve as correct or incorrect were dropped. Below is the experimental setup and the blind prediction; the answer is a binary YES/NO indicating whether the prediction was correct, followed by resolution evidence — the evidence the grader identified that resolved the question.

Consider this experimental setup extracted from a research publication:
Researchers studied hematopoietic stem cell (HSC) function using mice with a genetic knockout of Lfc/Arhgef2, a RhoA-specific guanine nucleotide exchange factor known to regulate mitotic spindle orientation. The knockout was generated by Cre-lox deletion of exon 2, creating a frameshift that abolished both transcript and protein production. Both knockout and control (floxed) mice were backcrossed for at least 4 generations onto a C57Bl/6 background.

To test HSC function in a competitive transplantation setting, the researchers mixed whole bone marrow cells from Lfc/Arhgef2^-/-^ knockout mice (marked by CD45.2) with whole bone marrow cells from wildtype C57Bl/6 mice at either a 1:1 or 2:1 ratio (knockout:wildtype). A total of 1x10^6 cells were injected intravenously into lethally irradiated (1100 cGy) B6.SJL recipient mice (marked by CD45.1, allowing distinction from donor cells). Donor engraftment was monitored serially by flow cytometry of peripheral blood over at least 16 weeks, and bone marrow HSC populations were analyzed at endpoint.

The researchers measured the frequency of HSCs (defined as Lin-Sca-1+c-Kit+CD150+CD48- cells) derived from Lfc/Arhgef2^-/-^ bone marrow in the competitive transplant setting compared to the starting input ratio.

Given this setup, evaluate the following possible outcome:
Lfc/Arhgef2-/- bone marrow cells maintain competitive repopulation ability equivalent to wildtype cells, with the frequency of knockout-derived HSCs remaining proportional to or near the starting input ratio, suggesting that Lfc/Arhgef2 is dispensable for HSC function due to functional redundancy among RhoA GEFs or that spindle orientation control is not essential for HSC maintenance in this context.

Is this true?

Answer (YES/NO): NO